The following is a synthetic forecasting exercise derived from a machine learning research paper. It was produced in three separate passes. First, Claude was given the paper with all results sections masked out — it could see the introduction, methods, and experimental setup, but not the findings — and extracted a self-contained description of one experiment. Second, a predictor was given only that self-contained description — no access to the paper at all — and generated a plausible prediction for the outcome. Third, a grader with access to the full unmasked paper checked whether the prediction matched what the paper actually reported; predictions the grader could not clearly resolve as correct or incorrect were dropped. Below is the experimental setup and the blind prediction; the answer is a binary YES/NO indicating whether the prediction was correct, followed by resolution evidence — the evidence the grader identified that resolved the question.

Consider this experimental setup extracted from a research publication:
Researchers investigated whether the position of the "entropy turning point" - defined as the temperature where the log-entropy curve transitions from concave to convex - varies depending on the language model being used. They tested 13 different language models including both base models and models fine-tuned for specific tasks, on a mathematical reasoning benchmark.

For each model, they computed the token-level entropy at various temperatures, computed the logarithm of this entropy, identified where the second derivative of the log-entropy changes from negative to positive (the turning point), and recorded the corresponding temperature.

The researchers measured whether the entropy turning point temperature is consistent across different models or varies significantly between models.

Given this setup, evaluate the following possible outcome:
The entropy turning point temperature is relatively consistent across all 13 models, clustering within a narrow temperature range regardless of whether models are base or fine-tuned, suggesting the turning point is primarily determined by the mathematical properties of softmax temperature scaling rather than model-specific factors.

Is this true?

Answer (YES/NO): NO